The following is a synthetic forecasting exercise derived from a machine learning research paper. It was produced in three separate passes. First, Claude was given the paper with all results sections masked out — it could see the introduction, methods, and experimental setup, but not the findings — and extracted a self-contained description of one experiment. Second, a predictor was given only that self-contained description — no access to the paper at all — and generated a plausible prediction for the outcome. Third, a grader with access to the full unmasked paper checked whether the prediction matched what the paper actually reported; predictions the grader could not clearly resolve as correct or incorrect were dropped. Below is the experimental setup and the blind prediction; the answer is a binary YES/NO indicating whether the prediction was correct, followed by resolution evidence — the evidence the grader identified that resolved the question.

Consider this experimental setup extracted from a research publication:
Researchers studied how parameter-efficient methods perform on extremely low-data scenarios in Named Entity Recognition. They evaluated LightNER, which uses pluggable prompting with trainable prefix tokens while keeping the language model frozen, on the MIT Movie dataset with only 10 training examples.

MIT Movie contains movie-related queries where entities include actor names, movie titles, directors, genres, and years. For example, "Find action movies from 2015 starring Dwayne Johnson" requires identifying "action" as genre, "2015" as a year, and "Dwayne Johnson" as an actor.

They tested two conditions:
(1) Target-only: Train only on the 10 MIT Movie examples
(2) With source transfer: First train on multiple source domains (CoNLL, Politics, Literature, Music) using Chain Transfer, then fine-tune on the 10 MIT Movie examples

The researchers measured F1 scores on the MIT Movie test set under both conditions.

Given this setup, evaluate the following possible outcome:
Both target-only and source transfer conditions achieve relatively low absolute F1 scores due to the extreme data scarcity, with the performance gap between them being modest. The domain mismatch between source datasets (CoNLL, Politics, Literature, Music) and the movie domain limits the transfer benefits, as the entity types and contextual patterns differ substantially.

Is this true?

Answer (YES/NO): NO